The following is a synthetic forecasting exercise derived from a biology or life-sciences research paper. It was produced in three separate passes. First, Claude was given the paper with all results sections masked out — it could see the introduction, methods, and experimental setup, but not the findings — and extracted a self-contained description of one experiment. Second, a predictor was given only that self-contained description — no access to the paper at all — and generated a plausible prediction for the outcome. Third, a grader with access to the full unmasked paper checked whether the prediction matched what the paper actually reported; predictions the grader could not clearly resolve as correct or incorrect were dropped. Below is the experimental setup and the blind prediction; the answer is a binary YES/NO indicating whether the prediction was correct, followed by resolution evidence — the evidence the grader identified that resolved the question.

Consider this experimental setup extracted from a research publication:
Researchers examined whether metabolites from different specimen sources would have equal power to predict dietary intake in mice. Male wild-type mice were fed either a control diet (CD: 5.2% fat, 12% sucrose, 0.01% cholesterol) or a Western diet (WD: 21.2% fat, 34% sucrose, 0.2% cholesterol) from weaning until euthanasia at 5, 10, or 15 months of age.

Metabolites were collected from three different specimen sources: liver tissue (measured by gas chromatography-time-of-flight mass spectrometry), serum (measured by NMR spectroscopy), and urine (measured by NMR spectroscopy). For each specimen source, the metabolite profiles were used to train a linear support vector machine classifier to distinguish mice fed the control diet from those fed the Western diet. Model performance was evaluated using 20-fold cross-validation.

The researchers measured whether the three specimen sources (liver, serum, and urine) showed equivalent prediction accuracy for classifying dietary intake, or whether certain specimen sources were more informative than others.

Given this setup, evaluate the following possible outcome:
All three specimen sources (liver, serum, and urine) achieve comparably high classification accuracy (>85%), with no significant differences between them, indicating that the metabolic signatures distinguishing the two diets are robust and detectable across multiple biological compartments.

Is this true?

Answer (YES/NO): NO